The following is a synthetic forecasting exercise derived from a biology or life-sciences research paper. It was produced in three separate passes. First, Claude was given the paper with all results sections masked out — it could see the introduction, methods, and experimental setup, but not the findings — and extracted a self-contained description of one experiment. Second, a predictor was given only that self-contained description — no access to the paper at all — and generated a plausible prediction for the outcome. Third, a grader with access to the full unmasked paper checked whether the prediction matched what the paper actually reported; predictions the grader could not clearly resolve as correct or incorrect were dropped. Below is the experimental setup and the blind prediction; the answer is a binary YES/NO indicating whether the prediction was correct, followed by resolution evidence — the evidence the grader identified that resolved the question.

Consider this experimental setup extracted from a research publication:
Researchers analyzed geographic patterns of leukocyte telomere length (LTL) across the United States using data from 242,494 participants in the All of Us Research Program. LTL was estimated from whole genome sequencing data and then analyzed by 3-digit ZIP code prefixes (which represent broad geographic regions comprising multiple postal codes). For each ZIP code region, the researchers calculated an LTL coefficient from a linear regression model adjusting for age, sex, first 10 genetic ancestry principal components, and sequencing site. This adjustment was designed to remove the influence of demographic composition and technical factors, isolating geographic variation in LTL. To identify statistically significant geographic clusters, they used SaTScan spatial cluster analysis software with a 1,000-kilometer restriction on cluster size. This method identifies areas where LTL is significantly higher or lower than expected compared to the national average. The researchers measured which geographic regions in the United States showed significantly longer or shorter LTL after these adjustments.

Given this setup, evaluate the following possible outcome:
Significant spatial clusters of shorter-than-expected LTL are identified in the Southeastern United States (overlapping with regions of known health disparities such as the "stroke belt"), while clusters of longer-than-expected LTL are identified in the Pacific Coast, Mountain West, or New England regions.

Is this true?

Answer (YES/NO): YES